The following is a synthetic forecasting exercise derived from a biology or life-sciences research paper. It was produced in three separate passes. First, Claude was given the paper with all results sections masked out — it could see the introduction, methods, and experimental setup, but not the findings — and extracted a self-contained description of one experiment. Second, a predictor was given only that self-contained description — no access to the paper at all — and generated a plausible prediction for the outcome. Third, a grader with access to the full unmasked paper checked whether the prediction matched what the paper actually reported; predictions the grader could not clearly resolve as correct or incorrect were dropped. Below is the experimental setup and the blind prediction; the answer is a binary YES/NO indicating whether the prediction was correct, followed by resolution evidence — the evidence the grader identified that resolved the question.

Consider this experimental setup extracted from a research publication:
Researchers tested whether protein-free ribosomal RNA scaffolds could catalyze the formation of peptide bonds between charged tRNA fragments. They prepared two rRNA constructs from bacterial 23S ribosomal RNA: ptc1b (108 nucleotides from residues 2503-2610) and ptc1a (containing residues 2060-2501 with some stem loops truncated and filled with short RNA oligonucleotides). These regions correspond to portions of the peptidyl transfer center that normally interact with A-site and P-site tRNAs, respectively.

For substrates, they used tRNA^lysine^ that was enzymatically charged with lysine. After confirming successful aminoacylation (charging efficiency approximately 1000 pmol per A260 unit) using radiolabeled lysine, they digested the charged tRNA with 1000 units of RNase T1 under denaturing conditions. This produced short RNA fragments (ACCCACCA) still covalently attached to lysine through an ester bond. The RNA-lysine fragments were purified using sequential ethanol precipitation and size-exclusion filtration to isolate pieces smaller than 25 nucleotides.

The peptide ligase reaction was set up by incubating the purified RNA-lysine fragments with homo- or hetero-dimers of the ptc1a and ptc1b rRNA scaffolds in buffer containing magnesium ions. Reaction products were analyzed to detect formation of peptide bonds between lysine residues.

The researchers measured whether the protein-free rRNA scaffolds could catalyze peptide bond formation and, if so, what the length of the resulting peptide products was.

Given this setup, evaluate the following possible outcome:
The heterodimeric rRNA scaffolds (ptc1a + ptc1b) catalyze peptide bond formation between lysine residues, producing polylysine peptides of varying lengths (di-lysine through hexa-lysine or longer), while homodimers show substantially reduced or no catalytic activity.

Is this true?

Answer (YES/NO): NO